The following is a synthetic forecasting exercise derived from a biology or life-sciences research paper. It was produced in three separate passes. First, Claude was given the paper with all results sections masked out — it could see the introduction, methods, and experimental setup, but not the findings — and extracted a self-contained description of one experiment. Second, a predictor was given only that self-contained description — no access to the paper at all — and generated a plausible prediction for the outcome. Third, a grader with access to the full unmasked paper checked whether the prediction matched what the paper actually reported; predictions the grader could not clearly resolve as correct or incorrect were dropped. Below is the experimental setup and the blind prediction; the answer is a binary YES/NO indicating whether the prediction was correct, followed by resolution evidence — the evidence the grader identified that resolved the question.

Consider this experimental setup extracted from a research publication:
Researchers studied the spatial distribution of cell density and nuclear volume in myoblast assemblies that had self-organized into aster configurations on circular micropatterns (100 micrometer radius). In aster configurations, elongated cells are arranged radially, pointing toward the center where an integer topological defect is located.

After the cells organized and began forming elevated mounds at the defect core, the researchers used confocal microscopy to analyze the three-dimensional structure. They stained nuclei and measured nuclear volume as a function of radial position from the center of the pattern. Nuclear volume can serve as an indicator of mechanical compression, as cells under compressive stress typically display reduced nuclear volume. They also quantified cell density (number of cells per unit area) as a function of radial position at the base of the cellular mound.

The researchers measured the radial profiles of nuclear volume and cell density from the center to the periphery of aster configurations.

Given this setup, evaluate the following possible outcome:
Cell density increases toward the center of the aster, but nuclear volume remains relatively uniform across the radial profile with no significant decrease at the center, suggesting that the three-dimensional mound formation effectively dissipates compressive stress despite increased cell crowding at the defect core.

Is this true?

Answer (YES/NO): NO